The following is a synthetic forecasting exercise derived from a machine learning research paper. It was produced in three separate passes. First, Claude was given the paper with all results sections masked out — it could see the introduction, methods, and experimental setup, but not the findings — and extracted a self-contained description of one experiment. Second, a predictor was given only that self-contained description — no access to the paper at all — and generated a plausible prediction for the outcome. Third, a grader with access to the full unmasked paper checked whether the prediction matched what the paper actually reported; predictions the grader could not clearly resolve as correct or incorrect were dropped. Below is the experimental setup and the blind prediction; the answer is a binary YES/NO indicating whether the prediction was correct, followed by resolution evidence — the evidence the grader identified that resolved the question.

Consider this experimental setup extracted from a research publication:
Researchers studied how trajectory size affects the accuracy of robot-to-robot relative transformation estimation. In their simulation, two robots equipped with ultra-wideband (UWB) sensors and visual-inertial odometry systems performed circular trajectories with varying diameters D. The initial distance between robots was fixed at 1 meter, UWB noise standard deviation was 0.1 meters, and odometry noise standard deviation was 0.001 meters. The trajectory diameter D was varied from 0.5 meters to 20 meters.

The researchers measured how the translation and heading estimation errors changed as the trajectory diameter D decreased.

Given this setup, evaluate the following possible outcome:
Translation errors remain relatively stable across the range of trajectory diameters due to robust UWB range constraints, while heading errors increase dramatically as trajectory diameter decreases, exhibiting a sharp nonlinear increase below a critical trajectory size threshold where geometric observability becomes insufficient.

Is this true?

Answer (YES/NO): NO